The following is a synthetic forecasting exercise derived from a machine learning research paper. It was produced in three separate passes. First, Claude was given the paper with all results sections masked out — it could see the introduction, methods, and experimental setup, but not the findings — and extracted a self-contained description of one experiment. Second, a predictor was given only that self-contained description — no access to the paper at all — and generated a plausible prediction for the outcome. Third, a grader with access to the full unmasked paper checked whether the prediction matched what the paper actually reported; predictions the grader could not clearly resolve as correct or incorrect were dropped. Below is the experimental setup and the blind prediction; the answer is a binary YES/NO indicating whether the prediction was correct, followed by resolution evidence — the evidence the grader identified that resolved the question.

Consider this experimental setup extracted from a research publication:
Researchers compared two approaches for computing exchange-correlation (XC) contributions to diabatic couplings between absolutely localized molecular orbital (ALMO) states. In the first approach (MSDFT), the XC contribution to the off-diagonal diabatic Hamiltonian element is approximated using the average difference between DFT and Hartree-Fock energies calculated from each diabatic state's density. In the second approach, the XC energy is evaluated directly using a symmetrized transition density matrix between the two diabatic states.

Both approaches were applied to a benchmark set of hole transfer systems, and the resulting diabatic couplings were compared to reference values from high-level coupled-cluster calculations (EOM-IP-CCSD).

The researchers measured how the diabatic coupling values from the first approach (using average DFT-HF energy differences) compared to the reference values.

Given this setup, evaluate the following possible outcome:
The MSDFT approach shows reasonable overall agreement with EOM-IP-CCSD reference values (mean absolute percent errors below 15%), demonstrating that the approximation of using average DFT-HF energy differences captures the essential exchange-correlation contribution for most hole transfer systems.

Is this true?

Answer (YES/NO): NO